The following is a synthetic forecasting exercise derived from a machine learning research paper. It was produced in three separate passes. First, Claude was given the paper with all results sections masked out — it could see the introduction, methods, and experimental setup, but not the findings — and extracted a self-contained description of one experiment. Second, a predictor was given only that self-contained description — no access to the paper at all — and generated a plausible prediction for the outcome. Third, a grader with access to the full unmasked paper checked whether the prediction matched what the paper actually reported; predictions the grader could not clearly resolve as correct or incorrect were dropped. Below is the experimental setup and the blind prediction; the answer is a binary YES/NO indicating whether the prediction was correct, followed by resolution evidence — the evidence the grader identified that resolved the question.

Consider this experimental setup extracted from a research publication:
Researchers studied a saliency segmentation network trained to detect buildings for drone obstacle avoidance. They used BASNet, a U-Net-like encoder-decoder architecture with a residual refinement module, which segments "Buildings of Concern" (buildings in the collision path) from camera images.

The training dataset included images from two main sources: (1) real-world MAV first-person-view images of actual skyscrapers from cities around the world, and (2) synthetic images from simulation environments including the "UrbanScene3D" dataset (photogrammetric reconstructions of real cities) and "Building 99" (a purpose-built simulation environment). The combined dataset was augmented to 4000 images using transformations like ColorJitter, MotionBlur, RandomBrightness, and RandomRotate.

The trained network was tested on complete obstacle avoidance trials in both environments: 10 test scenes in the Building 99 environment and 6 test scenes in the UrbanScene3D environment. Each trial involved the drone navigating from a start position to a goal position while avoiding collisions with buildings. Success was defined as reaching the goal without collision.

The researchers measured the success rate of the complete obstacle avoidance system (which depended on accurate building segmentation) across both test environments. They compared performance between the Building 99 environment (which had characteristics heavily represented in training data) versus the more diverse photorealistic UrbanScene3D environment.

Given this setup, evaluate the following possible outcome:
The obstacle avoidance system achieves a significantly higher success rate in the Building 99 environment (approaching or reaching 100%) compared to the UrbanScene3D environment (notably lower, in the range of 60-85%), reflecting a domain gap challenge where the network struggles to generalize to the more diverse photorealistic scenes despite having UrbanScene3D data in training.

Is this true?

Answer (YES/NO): NO